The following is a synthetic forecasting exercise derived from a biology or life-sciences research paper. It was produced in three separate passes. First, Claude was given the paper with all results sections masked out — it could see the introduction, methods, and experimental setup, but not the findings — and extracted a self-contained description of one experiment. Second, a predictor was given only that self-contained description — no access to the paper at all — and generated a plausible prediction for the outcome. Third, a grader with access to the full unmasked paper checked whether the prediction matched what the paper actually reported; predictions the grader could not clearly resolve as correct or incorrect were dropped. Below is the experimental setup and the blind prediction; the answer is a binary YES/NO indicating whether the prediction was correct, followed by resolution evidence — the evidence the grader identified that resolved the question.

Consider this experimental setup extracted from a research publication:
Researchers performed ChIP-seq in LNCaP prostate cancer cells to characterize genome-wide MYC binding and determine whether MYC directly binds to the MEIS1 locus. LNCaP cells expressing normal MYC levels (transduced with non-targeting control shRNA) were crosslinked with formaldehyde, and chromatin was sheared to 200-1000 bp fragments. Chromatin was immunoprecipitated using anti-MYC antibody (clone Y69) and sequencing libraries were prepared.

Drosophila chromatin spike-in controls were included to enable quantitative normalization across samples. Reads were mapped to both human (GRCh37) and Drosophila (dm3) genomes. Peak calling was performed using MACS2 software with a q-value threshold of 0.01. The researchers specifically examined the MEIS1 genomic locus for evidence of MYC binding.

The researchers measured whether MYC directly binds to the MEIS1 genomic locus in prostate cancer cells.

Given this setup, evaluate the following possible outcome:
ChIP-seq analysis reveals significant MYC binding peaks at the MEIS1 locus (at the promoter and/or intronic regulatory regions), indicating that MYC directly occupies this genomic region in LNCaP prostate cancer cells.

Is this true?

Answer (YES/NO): YES